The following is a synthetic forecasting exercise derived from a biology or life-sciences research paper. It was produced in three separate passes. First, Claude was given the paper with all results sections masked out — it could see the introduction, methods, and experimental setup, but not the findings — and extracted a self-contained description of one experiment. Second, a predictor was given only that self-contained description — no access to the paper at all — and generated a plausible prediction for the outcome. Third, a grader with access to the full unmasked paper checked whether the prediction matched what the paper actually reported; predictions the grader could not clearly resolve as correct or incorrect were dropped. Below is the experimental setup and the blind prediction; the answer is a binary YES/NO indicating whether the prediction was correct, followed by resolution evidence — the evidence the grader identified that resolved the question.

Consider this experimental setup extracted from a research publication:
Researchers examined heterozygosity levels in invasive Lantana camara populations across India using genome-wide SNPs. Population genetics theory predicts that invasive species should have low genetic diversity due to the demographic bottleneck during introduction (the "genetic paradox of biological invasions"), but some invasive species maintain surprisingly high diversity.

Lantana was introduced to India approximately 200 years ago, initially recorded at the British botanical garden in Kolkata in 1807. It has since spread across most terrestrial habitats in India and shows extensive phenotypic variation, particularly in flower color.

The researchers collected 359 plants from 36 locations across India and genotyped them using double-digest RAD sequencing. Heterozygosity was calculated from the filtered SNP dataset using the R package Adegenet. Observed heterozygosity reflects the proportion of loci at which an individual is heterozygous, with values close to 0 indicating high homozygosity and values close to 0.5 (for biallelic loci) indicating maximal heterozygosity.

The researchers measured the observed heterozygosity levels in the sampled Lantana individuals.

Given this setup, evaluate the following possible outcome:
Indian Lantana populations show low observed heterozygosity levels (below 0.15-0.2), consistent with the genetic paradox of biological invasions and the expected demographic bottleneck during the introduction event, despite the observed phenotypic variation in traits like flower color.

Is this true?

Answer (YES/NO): YES